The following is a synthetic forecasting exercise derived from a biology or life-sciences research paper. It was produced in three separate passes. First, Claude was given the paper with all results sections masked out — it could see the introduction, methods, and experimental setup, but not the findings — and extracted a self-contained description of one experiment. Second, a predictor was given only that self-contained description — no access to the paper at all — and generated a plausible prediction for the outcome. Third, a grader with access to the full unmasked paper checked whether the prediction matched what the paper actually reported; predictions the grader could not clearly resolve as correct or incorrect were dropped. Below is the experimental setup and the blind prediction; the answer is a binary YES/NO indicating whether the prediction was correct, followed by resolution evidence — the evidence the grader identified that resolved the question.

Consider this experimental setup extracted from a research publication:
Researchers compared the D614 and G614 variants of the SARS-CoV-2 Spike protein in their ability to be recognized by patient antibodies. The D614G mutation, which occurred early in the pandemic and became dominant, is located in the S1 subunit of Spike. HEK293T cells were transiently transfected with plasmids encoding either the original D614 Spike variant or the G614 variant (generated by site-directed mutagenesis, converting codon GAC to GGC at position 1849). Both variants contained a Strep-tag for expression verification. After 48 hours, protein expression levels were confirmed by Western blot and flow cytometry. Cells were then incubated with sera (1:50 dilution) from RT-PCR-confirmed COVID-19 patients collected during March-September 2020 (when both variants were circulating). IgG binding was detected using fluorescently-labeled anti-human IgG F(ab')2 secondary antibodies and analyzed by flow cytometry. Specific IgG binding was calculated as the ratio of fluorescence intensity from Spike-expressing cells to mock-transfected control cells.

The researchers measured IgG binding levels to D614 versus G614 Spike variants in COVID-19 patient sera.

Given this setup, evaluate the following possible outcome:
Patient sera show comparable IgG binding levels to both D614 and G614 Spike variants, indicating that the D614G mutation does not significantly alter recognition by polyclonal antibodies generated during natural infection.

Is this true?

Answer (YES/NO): NO